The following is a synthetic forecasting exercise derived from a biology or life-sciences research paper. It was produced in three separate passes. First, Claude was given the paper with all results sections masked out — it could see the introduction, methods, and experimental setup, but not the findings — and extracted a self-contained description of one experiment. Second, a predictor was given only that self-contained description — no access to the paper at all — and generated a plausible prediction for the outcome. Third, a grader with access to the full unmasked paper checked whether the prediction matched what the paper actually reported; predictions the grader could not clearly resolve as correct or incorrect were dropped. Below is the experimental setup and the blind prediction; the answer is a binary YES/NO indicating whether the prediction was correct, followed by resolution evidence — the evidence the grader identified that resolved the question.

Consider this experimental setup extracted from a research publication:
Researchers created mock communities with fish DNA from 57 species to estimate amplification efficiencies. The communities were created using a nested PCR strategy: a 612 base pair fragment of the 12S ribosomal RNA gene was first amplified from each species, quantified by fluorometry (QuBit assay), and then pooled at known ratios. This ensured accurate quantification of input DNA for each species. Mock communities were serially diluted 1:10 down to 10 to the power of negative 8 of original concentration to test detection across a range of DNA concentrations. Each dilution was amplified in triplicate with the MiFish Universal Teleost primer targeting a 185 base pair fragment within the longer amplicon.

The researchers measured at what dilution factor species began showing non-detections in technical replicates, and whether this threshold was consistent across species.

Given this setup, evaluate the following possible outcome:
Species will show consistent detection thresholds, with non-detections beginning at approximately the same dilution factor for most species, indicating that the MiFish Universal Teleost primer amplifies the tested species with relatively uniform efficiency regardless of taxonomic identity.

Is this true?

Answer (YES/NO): NO